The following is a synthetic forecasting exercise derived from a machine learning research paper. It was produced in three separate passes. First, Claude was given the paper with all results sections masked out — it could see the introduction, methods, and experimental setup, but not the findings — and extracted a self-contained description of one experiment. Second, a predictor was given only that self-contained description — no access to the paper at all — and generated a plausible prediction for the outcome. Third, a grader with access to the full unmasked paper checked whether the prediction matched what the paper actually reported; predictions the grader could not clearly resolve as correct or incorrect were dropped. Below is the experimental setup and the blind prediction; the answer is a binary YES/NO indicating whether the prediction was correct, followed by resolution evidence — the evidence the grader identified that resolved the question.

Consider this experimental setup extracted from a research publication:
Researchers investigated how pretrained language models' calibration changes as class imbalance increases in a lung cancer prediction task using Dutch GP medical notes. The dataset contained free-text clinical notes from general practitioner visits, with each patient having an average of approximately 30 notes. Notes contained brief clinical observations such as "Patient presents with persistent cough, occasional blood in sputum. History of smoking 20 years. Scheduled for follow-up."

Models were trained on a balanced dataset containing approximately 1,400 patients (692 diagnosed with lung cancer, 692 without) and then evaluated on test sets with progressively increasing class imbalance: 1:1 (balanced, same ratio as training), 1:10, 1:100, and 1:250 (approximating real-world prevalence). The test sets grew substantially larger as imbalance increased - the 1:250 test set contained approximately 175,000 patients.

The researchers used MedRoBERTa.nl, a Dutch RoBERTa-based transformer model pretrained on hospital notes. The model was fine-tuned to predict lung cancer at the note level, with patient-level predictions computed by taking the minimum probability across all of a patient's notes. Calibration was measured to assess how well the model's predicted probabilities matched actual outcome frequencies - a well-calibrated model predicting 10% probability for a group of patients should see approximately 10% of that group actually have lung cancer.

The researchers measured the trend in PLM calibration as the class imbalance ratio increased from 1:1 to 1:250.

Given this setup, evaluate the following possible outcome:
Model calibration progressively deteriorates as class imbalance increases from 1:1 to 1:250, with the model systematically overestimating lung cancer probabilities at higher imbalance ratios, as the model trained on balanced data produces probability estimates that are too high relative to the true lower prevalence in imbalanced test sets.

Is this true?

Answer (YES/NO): NO